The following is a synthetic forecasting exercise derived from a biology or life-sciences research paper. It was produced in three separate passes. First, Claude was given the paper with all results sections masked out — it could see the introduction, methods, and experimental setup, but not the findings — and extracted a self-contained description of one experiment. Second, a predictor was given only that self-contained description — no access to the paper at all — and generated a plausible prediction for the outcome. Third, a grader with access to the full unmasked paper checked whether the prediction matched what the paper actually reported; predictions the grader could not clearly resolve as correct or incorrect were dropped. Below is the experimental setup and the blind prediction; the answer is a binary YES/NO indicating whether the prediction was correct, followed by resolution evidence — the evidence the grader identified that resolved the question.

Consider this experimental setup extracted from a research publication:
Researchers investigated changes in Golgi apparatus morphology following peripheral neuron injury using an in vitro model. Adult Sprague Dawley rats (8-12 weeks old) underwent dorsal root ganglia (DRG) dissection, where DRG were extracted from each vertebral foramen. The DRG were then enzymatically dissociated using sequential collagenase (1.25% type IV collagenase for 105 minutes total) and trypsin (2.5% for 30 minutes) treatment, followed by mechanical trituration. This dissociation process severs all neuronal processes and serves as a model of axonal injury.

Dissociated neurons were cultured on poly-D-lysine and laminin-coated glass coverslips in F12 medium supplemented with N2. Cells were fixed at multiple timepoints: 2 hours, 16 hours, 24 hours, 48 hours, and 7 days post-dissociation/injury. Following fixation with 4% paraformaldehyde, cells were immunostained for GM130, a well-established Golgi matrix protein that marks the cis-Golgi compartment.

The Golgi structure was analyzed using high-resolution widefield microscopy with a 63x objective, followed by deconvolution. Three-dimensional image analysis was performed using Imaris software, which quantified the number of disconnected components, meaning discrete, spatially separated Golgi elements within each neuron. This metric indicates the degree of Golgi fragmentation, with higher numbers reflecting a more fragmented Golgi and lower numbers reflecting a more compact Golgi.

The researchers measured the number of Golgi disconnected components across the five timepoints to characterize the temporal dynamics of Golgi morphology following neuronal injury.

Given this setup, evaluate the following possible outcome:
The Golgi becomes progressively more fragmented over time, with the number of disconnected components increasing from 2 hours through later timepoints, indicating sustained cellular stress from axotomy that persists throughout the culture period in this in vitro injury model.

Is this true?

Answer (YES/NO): NO